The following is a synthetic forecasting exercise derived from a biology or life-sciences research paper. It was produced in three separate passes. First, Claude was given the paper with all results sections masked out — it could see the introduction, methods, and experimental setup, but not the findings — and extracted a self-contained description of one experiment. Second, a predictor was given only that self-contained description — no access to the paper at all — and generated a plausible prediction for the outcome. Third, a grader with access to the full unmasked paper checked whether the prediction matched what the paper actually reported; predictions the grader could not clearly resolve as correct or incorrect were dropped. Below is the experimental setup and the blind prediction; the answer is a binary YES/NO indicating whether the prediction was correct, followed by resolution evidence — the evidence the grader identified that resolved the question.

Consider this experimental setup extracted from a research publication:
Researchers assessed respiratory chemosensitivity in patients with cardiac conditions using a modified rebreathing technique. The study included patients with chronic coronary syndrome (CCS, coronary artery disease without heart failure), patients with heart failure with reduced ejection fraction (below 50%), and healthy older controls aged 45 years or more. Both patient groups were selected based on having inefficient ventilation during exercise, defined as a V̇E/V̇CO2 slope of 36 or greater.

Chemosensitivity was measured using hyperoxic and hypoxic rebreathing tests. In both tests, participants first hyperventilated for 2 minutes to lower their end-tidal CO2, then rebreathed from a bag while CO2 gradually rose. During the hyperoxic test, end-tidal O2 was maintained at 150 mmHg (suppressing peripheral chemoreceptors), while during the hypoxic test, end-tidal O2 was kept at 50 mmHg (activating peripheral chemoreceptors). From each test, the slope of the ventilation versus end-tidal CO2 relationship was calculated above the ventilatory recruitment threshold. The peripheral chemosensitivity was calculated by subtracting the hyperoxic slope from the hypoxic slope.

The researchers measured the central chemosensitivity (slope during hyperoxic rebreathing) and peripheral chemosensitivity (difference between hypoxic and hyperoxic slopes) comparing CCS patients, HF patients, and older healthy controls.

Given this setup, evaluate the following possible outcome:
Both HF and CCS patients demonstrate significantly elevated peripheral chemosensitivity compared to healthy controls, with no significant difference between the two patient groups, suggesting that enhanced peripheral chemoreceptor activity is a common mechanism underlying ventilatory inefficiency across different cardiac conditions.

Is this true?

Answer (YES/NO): NO